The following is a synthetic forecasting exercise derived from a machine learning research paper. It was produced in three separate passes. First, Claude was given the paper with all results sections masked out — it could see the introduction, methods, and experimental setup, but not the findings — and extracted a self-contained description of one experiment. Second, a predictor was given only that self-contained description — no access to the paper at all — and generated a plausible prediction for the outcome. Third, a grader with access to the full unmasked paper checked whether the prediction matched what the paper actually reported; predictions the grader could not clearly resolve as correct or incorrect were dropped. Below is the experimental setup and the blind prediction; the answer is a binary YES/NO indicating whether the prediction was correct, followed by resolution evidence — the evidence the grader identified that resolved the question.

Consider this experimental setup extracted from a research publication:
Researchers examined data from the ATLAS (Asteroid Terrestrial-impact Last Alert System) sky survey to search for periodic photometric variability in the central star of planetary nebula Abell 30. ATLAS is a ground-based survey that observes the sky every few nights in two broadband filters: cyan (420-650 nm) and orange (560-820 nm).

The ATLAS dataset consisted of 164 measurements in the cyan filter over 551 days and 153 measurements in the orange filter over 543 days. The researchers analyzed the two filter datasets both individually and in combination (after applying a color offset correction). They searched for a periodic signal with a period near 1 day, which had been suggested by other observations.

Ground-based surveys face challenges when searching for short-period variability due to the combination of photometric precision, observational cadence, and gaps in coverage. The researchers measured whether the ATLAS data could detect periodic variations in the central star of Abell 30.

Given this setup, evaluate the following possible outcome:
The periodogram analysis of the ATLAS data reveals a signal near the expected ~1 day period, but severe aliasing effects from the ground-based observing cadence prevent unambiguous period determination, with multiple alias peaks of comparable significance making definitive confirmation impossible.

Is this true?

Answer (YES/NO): NO